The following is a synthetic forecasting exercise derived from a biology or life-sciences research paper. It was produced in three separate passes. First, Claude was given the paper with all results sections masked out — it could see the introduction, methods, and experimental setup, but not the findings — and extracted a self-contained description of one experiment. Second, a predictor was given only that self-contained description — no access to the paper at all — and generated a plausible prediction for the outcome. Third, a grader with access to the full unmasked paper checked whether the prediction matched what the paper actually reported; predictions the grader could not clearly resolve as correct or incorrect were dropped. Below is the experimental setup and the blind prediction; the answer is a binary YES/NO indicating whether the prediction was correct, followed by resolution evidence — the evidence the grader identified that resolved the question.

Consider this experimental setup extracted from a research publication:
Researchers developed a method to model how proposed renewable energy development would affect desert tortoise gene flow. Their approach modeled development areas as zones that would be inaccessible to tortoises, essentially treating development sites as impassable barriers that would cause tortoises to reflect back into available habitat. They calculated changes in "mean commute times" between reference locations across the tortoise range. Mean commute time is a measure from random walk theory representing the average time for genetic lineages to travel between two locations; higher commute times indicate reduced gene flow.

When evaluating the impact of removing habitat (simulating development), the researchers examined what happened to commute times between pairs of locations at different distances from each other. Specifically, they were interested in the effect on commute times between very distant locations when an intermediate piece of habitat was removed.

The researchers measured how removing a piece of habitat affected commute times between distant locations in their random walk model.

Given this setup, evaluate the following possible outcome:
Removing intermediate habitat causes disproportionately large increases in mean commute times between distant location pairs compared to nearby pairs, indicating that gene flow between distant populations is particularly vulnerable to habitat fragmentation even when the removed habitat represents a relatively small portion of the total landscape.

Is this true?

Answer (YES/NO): NO